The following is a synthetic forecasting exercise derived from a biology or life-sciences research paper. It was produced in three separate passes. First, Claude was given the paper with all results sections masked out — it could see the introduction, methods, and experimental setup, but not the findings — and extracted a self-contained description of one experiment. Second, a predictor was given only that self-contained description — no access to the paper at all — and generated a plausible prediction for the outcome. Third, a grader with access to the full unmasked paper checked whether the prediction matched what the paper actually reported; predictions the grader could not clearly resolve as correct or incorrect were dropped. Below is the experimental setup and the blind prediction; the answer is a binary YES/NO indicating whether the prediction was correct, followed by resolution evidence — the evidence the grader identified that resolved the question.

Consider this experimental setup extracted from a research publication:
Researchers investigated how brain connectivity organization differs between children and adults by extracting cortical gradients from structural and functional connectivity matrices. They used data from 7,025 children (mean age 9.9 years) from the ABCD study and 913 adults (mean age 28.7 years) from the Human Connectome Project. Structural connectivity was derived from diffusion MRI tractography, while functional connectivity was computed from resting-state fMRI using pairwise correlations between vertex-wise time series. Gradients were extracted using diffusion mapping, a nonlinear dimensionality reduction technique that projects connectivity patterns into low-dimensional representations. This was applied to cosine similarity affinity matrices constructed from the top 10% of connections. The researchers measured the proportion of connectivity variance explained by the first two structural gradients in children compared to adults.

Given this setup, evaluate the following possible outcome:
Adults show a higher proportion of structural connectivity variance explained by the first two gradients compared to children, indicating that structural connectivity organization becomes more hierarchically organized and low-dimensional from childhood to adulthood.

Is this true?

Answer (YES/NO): YES